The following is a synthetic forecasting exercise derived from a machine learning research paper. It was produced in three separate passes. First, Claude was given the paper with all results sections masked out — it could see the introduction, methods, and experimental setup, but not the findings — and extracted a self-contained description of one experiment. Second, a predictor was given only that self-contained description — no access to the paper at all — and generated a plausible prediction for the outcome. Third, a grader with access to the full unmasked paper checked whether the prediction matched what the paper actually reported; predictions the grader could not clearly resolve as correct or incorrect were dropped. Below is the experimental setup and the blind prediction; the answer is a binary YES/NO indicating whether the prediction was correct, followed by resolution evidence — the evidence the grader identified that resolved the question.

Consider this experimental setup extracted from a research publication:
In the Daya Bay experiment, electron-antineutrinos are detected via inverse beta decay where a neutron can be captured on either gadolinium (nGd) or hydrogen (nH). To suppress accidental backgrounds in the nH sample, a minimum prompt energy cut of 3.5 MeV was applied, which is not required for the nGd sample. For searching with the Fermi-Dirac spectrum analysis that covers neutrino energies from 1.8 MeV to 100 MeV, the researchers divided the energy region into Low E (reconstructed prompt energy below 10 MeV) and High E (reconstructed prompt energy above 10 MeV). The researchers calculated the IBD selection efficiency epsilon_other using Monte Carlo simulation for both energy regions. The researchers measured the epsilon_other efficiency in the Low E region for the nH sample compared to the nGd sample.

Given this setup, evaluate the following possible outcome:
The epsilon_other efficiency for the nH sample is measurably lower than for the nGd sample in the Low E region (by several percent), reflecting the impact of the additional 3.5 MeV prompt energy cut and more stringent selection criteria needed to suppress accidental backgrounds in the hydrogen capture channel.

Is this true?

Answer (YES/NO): NO